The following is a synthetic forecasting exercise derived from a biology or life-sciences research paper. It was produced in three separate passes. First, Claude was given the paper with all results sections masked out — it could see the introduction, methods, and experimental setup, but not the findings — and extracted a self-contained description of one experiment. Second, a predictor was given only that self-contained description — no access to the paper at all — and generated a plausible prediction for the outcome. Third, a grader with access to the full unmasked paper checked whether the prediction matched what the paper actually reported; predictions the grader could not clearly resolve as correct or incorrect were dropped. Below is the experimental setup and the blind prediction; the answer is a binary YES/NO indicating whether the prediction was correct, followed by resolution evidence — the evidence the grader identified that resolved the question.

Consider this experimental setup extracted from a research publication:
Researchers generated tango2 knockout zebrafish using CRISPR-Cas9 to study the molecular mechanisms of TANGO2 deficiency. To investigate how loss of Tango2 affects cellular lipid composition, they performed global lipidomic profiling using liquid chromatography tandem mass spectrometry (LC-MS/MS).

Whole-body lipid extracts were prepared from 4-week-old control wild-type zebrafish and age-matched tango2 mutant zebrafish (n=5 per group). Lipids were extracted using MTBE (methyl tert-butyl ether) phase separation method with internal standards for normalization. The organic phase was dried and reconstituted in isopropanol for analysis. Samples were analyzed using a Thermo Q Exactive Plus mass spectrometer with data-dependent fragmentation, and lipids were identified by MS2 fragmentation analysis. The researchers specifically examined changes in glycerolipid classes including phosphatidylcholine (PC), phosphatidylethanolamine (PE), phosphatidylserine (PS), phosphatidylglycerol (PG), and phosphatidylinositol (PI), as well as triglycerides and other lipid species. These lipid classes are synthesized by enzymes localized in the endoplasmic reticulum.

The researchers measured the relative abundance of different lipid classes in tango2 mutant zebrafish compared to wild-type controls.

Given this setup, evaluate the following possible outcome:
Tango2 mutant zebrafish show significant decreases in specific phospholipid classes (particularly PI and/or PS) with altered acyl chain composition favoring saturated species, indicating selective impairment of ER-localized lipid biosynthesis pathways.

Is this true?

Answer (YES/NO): NO